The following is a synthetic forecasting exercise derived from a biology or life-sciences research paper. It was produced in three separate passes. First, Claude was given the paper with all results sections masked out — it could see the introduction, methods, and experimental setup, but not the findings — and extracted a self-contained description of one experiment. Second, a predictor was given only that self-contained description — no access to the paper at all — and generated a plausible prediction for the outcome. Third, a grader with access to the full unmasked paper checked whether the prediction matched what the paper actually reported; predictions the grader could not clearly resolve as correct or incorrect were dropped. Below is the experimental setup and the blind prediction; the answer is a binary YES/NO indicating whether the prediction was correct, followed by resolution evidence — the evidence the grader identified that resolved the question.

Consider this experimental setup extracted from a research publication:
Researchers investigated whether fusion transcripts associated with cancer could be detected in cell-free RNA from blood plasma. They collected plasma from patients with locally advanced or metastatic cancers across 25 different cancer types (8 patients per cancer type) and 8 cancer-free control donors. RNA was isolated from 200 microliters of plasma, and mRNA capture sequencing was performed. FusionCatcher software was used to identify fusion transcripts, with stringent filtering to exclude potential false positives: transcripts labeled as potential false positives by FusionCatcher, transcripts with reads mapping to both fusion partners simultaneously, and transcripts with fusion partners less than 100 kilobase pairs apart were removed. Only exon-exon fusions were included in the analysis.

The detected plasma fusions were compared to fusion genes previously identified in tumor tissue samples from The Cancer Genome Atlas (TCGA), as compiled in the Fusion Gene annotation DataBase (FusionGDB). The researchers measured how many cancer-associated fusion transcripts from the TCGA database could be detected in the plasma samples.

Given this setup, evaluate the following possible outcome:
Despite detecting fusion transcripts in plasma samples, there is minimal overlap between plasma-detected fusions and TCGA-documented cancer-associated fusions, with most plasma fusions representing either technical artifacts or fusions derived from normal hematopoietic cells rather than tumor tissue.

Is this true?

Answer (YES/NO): YES